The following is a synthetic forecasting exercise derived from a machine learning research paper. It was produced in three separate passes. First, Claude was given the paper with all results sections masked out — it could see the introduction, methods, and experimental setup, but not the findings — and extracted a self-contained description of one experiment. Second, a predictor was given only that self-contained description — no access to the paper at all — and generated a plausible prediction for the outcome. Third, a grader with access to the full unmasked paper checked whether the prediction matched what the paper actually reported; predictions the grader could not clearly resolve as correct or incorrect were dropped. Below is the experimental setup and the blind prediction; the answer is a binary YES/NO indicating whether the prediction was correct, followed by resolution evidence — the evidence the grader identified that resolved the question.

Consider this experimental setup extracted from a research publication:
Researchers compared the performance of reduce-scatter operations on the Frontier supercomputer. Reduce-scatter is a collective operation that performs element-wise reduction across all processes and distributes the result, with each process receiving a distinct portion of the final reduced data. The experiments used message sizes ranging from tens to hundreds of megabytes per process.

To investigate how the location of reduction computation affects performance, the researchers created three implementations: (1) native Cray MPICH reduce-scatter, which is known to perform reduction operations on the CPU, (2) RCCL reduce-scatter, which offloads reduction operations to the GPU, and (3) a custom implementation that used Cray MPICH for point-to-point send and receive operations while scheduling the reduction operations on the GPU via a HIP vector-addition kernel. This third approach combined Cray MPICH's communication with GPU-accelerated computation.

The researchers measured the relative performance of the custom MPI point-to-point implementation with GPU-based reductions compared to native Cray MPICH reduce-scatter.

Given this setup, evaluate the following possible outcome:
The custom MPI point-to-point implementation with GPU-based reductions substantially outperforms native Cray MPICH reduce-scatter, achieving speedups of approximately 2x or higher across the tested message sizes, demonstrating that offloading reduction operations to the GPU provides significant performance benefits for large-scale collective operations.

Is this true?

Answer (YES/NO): YES